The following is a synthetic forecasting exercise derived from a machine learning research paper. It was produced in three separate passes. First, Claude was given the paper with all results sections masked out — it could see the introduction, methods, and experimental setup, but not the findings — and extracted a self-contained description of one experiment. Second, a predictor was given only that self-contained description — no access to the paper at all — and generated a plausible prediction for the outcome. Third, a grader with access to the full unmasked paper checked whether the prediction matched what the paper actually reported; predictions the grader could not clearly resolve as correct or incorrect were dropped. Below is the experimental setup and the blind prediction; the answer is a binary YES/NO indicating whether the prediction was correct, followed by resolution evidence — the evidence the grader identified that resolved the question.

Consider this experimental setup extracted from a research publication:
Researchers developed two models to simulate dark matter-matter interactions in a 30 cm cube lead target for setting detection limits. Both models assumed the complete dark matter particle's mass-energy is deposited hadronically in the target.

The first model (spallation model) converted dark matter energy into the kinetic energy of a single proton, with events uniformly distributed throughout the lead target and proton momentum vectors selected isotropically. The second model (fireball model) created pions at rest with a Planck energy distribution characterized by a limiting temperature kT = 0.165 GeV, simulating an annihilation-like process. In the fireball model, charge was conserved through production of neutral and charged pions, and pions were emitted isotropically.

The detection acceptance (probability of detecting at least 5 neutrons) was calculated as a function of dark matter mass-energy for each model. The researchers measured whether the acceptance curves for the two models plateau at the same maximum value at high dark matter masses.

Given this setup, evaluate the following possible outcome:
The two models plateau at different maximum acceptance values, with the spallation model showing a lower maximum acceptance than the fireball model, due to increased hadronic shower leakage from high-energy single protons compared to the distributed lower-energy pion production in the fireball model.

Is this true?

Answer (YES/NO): YES